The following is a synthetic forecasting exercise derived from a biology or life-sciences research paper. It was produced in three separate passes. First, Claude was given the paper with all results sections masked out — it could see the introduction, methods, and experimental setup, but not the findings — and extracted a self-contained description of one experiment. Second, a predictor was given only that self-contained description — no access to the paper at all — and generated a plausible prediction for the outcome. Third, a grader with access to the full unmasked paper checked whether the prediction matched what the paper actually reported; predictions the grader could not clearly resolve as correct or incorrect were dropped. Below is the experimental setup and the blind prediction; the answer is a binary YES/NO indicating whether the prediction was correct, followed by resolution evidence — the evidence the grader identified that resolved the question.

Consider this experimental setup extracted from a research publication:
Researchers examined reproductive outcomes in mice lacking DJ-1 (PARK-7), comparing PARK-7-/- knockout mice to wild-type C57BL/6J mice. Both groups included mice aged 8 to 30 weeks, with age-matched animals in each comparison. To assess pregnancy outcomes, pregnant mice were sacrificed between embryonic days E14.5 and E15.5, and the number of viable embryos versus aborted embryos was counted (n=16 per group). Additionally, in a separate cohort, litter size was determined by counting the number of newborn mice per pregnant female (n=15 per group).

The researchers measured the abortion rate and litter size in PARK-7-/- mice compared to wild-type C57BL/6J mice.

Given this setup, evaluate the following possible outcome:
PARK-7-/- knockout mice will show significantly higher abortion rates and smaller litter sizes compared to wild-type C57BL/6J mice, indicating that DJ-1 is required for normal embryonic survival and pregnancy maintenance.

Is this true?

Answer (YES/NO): YES